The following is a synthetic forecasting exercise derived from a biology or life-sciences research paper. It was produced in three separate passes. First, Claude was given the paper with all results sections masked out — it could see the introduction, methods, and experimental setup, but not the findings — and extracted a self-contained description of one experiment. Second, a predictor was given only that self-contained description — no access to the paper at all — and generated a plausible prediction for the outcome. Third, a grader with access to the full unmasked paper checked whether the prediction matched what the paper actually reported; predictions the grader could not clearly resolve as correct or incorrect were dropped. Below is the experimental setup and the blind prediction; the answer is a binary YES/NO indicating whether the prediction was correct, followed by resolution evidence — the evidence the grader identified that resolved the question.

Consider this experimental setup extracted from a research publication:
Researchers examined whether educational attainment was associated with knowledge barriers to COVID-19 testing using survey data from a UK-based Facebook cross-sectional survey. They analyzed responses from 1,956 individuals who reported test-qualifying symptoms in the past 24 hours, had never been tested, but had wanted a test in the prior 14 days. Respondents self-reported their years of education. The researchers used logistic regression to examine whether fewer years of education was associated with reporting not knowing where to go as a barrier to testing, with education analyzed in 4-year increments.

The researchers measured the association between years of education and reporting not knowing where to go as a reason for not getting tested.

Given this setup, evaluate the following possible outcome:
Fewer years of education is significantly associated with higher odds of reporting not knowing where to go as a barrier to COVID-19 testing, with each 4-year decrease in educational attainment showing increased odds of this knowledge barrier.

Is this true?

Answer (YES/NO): YES